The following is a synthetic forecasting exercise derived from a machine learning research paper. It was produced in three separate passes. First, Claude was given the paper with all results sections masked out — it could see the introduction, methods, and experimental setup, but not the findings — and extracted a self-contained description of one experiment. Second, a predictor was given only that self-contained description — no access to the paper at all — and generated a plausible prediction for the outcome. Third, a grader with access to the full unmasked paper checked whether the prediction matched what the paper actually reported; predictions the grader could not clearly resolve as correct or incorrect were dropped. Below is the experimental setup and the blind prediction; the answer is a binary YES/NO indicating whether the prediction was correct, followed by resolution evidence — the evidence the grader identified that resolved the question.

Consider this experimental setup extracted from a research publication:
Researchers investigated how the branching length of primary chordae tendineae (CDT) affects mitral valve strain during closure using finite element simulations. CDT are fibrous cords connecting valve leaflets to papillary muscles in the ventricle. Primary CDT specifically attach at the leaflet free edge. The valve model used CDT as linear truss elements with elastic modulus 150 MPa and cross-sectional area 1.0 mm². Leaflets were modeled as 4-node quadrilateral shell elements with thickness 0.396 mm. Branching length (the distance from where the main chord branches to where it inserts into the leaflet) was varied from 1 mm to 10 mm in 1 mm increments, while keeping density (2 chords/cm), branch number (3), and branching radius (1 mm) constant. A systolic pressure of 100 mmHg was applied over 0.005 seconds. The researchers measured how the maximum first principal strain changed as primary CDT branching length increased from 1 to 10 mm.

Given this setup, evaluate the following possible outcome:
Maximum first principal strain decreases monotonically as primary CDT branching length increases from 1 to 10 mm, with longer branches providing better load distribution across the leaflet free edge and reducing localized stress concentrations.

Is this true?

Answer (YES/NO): NO